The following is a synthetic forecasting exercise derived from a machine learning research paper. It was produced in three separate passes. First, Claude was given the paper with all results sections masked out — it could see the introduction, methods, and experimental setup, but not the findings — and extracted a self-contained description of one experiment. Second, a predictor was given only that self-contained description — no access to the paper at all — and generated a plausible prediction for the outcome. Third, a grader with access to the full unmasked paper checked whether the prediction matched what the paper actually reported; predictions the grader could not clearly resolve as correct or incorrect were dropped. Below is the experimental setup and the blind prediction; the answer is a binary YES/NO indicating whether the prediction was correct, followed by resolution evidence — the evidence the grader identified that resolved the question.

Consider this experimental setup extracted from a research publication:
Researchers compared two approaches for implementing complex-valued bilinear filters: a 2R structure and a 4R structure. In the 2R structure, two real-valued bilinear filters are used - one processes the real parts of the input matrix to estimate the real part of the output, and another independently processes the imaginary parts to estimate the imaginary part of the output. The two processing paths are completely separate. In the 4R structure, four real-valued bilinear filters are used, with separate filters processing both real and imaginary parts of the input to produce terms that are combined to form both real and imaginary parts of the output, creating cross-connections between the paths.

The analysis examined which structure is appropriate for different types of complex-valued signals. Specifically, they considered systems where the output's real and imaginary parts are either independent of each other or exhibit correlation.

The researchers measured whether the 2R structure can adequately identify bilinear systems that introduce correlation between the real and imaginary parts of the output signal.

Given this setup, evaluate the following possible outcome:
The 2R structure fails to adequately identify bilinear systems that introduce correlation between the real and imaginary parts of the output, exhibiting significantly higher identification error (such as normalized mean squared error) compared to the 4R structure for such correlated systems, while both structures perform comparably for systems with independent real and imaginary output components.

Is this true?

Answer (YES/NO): NO